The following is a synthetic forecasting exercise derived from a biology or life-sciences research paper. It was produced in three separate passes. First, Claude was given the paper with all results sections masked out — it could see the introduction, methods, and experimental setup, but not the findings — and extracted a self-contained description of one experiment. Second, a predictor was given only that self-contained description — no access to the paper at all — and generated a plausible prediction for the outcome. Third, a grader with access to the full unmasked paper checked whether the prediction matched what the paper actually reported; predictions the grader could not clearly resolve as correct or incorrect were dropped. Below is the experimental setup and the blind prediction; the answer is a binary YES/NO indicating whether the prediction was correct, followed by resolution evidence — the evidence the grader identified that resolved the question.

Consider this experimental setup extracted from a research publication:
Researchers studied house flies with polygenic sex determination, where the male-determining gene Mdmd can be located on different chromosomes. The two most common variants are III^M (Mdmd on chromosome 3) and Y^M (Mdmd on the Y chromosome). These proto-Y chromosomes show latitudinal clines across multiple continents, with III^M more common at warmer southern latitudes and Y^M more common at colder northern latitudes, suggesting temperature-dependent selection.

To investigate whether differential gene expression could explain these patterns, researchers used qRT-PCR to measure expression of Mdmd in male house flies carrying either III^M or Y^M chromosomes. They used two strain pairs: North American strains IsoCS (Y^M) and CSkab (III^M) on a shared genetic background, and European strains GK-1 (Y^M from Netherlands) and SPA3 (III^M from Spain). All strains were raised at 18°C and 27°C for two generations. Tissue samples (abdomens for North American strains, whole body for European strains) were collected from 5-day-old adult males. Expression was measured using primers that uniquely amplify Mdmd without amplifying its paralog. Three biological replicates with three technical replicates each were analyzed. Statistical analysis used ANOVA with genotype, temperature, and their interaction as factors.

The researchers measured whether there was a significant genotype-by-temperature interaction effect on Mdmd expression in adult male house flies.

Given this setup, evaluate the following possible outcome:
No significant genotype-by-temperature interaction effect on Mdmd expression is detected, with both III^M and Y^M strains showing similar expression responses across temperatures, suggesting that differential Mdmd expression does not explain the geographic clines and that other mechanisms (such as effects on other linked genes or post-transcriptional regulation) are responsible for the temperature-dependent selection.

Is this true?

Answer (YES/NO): NO